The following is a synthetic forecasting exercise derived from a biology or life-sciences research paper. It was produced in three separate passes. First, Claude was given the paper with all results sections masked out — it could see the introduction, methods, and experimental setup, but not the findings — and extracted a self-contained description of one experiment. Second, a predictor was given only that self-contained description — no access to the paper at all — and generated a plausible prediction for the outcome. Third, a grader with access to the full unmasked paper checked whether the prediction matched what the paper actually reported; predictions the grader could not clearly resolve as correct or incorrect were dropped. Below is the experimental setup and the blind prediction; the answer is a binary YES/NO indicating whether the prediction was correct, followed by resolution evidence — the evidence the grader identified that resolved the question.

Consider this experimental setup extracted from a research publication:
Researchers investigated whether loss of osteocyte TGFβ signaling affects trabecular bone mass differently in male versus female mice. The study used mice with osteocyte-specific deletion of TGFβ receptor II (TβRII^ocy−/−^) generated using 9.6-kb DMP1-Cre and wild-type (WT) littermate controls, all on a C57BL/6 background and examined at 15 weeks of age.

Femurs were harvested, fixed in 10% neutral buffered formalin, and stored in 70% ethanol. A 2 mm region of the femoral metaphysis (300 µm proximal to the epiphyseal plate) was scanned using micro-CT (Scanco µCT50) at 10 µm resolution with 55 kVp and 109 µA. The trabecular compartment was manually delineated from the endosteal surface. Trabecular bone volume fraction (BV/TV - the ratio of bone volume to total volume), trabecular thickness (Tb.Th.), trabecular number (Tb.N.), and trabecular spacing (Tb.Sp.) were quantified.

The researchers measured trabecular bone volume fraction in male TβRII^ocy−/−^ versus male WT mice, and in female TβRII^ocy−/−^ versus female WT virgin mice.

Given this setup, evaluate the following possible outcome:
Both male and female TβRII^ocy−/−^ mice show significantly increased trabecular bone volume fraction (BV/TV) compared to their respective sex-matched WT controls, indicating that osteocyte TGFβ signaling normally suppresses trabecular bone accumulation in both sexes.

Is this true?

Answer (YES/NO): NO